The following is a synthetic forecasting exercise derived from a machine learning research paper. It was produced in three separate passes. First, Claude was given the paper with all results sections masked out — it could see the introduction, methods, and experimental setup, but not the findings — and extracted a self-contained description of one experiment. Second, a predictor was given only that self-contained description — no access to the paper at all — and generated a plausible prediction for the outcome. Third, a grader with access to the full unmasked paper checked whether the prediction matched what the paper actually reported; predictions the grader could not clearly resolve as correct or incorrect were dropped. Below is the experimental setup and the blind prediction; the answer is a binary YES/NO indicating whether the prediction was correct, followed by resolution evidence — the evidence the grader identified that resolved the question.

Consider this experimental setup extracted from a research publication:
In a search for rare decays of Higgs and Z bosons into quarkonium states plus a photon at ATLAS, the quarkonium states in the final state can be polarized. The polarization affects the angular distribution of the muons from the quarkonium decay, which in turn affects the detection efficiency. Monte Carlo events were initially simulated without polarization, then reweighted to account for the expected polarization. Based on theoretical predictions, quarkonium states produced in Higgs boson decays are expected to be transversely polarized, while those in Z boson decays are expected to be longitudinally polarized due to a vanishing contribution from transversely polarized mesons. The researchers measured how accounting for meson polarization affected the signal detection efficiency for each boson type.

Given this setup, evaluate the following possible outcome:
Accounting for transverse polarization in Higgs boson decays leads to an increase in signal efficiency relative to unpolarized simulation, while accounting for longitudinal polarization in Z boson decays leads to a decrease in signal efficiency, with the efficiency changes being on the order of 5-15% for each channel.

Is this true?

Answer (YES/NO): NO